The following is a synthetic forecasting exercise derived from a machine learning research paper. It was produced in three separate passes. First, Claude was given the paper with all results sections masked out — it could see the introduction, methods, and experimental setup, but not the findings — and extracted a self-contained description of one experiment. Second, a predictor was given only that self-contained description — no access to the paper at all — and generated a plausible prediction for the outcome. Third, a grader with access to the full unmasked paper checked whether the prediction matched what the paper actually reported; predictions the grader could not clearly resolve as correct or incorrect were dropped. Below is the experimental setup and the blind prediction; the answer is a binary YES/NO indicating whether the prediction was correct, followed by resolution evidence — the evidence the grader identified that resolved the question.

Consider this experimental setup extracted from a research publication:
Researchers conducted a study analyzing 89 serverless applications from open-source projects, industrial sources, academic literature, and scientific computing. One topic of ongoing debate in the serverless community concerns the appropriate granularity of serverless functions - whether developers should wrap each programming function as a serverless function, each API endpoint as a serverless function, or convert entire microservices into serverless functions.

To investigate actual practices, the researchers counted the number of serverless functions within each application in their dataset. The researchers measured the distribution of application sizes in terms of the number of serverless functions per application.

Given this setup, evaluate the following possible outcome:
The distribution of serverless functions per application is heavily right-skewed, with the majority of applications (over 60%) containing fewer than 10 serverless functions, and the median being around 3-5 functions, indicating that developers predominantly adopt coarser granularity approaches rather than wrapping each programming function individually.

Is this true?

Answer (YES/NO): NO